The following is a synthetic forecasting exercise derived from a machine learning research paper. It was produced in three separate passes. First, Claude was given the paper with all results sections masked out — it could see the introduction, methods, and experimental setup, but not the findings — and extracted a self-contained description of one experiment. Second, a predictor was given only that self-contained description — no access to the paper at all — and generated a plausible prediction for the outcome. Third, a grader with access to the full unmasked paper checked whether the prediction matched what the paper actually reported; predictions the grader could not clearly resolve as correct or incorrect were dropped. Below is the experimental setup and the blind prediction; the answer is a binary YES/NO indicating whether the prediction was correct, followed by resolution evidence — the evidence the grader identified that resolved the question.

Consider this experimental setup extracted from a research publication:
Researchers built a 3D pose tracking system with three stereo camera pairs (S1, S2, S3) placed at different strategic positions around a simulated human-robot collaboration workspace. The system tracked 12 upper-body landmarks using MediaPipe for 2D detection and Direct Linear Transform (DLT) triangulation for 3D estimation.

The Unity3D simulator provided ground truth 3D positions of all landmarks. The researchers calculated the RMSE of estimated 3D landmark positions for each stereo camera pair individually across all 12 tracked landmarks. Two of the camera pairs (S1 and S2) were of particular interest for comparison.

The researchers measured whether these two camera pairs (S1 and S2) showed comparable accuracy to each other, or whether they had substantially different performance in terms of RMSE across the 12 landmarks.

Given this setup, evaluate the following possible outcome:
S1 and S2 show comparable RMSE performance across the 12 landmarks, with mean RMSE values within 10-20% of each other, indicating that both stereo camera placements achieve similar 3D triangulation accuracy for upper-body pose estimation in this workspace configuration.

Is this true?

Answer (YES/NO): YES